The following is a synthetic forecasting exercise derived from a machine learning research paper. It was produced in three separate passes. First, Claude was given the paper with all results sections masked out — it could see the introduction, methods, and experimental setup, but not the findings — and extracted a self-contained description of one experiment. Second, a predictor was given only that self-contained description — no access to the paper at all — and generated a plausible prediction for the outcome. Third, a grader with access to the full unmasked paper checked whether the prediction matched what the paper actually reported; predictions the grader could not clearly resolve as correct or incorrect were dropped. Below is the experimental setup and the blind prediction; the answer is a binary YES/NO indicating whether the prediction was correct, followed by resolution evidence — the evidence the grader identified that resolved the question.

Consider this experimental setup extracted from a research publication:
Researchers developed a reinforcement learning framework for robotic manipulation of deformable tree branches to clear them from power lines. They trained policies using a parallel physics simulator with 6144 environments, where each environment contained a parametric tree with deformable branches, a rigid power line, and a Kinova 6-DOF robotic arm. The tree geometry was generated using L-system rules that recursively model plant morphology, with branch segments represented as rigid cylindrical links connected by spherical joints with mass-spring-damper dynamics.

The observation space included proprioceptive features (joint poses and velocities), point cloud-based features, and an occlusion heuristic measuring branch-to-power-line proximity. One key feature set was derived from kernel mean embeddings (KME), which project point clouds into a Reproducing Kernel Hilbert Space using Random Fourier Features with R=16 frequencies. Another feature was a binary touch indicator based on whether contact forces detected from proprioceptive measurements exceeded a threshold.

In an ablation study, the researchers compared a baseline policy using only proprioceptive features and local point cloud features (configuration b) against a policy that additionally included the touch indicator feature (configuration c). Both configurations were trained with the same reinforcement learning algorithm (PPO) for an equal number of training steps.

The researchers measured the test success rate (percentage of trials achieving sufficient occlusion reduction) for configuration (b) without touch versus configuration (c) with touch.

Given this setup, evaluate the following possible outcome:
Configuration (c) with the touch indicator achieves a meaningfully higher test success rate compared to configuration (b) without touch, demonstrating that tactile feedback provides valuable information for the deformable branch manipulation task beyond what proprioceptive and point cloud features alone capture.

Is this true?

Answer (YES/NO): YES